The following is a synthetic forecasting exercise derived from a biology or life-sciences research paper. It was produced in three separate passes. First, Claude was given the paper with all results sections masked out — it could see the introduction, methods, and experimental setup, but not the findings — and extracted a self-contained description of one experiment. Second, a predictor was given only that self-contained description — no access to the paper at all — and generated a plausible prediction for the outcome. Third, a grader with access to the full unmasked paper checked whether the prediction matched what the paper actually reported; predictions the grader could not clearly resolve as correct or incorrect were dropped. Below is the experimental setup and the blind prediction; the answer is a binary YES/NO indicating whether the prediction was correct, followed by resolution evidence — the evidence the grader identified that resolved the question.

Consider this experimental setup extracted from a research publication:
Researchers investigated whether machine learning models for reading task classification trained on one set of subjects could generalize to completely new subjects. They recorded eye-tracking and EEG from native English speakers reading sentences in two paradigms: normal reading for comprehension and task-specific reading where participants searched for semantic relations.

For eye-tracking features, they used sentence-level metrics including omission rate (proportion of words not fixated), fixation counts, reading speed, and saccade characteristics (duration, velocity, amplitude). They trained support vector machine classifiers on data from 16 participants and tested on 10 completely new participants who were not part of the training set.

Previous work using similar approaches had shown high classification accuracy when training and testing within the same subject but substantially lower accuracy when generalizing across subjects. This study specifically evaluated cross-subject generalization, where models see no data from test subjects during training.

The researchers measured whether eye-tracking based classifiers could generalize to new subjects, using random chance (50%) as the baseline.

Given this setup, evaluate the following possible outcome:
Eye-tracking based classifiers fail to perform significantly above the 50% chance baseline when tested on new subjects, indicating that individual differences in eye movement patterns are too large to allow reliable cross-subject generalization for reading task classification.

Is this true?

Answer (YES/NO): NO